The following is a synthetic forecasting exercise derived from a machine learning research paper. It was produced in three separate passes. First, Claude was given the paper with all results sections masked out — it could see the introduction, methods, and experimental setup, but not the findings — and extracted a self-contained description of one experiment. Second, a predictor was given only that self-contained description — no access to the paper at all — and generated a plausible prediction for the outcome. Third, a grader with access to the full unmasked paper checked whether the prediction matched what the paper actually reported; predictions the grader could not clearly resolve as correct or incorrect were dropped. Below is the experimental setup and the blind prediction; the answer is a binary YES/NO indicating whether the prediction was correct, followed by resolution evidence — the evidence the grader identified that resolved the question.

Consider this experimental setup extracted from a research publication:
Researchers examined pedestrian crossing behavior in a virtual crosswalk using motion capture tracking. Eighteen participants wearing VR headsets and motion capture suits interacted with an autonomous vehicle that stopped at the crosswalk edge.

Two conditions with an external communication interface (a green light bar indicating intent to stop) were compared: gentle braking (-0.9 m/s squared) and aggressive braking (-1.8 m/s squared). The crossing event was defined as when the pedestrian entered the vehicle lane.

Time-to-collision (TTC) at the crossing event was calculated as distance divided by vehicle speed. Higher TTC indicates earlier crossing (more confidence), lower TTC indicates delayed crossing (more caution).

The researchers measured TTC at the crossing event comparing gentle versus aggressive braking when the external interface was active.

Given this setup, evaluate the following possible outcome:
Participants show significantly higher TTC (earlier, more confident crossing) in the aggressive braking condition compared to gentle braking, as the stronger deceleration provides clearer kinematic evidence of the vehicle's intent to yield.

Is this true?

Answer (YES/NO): NO